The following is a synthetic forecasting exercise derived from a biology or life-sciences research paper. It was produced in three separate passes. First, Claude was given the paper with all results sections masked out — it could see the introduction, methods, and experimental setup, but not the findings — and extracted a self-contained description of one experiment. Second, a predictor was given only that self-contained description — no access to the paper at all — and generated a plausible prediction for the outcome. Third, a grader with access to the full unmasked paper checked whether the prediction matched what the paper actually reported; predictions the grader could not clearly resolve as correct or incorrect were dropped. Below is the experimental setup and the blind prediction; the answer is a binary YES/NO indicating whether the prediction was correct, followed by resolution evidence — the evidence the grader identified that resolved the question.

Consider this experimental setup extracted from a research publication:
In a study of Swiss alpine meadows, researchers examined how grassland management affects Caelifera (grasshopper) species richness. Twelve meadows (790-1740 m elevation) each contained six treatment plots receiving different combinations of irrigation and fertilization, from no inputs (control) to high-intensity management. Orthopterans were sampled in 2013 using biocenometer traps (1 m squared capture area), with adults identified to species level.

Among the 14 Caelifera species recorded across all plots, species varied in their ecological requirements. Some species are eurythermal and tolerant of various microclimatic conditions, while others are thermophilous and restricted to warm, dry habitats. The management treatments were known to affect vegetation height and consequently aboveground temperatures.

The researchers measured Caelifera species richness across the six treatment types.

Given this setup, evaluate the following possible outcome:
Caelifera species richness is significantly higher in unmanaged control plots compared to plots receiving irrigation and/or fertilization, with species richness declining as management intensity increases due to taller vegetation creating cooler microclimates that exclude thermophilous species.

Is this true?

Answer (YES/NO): NO